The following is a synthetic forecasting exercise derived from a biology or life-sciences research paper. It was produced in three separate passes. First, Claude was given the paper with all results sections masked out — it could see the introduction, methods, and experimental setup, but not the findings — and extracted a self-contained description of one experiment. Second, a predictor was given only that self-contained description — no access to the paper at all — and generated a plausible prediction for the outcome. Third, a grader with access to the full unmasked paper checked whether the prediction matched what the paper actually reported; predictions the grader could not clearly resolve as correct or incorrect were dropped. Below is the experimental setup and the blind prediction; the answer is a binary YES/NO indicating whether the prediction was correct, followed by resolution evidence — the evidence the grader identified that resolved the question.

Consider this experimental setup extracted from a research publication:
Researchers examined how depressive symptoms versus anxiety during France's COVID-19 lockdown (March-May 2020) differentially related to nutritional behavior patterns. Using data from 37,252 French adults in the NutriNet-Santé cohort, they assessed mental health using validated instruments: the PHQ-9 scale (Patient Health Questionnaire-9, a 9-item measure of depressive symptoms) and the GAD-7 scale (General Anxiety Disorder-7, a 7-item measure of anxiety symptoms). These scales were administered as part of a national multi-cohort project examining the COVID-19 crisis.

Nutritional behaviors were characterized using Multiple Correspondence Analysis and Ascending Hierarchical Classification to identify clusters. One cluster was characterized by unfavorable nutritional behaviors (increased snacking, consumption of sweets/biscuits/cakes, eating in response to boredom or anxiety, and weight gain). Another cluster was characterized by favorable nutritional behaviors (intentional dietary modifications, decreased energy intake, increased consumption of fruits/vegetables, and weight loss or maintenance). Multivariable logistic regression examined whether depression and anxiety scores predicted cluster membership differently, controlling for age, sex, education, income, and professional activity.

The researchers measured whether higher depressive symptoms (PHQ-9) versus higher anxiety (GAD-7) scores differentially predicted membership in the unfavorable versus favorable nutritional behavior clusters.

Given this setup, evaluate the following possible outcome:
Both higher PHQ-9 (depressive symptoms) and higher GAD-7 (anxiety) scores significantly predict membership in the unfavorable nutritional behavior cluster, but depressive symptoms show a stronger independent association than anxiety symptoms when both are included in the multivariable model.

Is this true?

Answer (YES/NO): YES